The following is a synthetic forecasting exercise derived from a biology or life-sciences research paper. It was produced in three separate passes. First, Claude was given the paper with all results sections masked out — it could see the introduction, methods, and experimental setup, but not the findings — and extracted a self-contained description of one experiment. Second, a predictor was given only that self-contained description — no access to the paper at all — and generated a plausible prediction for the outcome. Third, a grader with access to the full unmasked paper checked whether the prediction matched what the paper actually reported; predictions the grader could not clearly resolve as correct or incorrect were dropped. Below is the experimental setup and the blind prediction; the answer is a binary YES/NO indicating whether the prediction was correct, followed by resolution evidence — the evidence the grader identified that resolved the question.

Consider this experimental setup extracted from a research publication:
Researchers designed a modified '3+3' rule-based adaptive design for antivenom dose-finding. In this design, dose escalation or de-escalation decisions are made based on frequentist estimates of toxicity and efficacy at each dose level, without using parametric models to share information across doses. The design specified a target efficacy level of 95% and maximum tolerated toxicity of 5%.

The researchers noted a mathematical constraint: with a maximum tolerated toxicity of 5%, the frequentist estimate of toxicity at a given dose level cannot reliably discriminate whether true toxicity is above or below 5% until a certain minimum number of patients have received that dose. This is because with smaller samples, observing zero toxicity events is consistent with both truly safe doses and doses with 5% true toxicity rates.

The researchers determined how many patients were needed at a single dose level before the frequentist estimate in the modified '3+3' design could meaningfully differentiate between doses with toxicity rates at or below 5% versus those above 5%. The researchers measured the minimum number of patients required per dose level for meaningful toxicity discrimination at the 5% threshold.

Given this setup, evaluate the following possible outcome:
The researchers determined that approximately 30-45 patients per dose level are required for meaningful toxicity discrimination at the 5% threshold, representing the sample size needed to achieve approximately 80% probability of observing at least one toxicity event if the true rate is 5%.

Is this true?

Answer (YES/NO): NO